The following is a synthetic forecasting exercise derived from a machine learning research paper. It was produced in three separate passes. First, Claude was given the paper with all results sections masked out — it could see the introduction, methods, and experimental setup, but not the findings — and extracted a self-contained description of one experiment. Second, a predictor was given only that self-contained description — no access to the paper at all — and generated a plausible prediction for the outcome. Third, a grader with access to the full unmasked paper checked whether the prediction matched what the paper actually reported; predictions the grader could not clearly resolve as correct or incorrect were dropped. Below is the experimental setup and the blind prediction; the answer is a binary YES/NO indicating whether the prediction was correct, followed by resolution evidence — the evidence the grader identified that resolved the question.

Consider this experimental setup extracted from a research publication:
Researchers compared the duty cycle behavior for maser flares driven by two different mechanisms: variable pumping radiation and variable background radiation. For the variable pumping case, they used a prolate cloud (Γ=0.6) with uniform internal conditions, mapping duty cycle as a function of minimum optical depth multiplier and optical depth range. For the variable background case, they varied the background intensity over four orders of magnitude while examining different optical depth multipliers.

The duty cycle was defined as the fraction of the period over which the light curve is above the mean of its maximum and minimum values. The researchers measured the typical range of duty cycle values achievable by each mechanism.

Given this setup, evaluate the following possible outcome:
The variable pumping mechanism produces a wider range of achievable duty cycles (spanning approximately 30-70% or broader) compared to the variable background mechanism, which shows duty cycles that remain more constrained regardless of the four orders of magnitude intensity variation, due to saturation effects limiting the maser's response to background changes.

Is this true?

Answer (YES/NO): NO